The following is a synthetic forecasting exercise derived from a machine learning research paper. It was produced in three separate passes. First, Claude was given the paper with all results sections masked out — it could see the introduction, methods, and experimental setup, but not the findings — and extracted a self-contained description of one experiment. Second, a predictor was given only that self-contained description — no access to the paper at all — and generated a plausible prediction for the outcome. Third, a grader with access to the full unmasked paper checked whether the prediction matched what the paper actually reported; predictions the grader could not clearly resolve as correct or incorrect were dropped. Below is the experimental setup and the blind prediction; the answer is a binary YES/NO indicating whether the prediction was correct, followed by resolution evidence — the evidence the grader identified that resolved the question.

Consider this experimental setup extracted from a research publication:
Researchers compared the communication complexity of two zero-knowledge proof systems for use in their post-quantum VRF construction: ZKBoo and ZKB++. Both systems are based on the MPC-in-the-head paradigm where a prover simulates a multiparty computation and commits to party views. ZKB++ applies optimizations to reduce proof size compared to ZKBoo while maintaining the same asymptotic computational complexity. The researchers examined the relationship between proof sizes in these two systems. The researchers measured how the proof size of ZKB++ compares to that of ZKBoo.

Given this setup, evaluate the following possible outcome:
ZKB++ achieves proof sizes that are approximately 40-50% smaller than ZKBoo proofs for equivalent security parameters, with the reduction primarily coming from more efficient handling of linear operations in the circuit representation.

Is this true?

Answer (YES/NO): NO